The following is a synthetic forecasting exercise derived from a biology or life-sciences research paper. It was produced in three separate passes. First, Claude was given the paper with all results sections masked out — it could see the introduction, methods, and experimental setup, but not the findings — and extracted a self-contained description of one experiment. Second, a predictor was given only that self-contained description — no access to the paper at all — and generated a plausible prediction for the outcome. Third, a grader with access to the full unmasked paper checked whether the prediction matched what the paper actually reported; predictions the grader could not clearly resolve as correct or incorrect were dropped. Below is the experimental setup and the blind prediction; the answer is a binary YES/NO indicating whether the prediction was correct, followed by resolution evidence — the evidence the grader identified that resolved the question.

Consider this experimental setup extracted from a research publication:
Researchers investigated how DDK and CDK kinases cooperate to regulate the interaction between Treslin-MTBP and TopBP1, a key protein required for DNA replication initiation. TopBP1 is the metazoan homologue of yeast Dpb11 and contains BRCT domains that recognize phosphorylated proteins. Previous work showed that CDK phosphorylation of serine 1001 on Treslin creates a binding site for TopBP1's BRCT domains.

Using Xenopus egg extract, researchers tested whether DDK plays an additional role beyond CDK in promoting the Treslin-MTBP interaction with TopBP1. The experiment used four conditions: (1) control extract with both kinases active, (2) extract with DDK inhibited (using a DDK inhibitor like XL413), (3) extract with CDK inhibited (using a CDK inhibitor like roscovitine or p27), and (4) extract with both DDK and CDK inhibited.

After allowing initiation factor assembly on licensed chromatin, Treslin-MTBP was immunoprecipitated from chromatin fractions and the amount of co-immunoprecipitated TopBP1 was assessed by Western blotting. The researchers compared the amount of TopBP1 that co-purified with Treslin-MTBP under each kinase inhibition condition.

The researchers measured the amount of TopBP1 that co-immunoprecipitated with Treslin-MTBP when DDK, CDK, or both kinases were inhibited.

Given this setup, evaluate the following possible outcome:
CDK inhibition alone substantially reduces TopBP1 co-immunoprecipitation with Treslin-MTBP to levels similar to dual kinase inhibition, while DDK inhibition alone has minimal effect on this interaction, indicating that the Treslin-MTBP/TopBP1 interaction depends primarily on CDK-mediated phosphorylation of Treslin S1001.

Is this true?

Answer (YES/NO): NO